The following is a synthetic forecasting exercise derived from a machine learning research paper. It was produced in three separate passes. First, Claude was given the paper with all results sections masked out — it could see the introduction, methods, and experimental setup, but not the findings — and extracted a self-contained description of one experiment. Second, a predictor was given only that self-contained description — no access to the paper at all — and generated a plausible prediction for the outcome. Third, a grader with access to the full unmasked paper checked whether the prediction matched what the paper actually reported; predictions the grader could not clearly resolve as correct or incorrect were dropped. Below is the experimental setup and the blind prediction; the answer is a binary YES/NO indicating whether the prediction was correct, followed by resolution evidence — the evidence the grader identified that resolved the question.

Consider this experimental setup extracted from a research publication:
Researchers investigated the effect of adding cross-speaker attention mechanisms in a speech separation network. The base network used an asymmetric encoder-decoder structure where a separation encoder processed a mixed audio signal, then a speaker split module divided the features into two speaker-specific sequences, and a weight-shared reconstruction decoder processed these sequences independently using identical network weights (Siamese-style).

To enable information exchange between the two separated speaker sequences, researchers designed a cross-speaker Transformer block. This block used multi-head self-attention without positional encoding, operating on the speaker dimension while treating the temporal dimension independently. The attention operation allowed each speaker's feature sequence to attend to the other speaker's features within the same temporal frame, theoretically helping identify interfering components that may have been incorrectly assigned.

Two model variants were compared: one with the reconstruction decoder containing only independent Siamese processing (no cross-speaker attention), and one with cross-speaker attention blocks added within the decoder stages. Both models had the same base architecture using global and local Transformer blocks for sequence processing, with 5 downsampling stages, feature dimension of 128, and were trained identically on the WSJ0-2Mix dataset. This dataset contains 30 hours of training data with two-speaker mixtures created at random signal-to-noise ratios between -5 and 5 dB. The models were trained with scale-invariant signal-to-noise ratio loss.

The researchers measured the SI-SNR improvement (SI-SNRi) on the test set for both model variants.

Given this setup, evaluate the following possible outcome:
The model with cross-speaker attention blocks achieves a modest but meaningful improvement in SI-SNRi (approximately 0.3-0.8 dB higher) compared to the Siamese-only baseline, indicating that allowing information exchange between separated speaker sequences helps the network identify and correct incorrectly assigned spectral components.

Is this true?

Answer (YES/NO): YES